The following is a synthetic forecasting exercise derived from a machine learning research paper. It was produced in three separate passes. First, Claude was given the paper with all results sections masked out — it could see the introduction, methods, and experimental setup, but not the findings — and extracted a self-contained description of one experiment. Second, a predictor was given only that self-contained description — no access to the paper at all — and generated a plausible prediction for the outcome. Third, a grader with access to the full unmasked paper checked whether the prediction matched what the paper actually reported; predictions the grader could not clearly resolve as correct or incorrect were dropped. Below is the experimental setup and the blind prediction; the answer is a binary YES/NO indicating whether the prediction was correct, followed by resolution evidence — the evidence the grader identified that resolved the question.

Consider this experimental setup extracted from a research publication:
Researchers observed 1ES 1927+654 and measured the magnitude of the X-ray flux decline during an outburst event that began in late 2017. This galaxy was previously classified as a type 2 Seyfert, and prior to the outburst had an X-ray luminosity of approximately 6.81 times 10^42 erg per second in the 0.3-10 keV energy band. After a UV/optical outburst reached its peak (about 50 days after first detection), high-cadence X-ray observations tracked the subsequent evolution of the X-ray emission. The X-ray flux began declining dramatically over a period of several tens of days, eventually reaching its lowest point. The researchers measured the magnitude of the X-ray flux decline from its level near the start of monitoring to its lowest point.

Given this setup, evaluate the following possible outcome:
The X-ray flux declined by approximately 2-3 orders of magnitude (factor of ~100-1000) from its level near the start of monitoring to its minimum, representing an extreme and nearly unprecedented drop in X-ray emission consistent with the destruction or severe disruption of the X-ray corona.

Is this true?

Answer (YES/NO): YES